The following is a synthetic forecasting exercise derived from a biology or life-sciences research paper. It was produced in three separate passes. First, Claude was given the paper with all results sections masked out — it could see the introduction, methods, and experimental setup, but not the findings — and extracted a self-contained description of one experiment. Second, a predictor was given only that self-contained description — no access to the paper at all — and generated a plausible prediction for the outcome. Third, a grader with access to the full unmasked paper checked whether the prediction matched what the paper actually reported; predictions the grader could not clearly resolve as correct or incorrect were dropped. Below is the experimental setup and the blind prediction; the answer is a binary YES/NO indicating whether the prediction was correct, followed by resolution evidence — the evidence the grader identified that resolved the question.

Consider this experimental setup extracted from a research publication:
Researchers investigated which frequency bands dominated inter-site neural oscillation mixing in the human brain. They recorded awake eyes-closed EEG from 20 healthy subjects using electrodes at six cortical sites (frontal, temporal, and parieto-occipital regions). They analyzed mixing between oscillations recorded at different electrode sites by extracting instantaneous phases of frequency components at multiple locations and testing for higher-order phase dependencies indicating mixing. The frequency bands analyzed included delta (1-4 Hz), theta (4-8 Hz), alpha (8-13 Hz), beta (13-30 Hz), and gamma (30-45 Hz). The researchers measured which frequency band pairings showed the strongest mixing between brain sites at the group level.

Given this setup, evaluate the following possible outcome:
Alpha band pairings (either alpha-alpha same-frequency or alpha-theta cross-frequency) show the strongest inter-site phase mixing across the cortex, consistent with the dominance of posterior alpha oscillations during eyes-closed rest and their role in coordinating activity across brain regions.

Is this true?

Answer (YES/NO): NO